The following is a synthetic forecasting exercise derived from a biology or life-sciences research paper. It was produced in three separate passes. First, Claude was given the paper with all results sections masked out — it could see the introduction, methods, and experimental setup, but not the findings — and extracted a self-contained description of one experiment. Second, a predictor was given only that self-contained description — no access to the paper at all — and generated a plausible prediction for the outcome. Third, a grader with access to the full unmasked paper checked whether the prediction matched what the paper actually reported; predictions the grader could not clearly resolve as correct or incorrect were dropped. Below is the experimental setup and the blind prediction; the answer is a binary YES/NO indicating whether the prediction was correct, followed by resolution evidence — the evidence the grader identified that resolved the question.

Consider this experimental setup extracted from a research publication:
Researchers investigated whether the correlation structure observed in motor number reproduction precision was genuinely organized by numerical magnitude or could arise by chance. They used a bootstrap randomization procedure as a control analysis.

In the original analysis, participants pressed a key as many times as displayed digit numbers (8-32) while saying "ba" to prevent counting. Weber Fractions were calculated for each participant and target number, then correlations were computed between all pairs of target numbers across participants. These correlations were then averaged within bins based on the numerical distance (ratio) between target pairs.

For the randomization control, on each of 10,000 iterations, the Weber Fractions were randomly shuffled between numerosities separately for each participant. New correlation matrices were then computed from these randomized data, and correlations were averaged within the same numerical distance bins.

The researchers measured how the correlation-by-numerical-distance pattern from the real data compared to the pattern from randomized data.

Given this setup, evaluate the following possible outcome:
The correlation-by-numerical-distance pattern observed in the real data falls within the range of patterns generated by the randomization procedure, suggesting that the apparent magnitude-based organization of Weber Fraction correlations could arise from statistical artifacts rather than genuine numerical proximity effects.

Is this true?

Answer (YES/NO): NO